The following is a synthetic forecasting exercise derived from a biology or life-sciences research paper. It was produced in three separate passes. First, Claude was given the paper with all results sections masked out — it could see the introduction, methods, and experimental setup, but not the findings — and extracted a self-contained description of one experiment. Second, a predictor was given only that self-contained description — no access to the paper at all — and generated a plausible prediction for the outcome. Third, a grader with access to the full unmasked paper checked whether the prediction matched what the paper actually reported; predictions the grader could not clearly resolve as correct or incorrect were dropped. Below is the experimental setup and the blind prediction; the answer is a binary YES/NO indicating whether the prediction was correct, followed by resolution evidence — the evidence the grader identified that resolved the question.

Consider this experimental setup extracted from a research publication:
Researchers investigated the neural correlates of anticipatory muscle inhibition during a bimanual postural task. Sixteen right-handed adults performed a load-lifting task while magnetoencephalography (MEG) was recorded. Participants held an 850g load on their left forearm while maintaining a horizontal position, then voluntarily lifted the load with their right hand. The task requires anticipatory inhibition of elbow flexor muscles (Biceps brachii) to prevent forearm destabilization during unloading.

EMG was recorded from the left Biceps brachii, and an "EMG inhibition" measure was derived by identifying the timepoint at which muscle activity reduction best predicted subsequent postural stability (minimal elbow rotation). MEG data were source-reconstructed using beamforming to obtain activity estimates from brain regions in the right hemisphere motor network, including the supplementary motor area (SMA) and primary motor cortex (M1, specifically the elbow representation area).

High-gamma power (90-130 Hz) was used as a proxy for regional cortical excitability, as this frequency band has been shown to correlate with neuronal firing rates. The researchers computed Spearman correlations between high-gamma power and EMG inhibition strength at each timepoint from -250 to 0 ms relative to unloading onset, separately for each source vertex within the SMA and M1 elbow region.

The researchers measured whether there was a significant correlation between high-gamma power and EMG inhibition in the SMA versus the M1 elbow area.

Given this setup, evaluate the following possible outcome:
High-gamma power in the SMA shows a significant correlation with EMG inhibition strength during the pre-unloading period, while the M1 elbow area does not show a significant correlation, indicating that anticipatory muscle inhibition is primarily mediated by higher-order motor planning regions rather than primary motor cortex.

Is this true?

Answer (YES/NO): YES